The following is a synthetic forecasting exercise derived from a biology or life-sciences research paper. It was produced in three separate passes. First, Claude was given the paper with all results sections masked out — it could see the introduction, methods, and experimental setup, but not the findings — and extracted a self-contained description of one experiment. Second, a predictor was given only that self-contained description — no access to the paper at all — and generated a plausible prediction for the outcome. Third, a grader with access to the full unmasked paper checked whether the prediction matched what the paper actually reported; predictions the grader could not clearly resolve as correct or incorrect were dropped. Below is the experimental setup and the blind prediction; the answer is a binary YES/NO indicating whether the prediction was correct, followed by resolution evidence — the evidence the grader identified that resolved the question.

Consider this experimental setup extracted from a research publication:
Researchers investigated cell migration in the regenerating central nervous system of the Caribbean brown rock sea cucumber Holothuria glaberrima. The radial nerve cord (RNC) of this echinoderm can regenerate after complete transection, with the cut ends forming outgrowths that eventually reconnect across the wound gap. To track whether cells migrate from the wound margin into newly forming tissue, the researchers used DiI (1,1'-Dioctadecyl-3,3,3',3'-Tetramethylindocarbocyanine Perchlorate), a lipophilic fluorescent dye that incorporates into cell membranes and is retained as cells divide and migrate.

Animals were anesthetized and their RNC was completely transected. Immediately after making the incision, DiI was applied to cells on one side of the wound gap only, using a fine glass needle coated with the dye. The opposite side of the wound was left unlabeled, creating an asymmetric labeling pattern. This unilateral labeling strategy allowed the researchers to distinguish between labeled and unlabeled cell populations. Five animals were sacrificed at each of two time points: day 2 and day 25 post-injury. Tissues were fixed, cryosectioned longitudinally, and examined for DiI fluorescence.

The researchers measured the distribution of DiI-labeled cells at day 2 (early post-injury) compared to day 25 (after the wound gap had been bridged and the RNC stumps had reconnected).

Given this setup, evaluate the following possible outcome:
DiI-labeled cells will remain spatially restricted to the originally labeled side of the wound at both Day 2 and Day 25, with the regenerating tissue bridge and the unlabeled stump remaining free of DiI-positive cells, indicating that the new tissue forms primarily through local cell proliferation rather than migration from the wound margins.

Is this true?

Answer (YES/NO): NO